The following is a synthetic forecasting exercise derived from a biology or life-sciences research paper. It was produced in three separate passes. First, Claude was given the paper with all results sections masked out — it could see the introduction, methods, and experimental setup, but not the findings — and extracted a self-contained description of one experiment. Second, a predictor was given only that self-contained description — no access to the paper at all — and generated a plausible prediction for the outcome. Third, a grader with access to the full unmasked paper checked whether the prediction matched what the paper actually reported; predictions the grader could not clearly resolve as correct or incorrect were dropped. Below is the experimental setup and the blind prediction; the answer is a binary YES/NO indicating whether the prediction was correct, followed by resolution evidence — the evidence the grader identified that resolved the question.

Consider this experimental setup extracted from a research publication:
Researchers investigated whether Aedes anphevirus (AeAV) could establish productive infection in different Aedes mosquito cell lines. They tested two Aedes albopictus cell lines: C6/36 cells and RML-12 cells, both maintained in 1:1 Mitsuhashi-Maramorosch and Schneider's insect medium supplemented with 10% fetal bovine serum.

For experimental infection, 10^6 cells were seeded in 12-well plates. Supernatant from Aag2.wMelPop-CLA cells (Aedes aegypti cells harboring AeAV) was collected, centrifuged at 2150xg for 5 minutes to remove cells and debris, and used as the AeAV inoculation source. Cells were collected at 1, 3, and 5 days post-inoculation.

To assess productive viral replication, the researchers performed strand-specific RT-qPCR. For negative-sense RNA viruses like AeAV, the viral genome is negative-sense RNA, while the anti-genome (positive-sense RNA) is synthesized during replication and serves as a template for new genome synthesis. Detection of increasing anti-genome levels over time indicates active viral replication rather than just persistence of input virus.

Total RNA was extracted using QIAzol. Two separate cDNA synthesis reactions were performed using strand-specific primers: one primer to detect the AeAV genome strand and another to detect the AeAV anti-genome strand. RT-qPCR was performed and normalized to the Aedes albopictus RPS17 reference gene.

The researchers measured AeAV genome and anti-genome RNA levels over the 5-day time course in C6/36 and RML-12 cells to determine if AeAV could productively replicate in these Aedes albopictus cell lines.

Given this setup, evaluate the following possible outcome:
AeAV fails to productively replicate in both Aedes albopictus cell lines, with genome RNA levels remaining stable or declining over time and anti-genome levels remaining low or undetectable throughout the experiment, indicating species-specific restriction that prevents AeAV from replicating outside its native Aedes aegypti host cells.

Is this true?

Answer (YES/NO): NO